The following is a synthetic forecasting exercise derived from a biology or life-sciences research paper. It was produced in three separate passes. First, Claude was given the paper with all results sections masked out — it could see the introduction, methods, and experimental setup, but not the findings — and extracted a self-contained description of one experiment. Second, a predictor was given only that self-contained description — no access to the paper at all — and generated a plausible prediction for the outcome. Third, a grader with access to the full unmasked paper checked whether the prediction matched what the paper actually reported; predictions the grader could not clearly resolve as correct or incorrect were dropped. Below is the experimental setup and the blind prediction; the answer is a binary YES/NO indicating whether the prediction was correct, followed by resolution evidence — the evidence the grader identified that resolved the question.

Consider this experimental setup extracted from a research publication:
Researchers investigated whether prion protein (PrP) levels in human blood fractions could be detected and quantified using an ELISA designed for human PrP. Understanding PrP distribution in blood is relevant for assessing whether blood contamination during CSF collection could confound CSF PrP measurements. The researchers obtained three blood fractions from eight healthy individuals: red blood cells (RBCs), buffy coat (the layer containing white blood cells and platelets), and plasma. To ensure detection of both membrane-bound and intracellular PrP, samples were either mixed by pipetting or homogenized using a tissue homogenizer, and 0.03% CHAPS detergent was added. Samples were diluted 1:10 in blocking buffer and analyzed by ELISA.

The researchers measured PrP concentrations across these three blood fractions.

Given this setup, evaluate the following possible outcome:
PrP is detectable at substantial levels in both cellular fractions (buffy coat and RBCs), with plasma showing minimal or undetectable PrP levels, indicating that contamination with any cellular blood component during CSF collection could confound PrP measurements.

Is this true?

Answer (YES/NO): NO